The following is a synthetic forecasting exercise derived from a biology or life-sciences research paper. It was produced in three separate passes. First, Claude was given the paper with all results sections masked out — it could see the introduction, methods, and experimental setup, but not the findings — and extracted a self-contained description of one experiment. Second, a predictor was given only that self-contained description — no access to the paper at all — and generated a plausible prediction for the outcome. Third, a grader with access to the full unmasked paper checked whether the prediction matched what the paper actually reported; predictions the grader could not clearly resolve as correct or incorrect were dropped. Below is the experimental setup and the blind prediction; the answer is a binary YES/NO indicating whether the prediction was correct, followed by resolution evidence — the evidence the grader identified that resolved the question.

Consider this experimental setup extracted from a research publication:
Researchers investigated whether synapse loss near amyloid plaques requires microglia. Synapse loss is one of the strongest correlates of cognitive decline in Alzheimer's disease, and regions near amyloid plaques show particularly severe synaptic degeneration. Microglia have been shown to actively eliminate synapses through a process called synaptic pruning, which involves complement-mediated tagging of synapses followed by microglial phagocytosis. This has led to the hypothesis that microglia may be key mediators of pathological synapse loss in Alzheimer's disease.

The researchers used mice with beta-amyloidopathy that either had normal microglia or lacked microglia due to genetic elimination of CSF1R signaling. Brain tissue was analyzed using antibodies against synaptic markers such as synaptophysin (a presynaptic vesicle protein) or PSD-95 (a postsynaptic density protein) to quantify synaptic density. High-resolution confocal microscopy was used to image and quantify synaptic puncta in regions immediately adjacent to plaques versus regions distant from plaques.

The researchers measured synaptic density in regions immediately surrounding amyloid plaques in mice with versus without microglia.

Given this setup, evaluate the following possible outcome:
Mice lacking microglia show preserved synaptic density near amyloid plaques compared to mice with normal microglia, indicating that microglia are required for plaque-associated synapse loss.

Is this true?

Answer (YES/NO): NO